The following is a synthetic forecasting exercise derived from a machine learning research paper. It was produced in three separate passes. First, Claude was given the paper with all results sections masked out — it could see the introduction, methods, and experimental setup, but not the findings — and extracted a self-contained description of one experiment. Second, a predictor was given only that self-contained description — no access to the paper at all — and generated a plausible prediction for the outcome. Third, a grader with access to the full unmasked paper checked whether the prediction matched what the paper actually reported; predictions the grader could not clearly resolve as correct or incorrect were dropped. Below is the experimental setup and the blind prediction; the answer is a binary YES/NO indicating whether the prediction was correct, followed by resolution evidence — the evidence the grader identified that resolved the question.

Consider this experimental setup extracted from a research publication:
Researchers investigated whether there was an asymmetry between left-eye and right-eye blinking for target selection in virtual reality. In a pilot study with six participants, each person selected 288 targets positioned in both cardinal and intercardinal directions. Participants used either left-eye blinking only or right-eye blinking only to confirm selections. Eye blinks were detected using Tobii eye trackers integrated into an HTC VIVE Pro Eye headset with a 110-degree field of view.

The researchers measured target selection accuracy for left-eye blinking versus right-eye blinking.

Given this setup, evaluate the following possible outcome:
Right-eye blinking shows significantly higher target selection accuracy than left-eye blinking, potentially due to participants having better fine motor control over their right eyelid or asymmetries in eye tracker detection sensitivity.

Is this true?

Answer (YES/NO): NO